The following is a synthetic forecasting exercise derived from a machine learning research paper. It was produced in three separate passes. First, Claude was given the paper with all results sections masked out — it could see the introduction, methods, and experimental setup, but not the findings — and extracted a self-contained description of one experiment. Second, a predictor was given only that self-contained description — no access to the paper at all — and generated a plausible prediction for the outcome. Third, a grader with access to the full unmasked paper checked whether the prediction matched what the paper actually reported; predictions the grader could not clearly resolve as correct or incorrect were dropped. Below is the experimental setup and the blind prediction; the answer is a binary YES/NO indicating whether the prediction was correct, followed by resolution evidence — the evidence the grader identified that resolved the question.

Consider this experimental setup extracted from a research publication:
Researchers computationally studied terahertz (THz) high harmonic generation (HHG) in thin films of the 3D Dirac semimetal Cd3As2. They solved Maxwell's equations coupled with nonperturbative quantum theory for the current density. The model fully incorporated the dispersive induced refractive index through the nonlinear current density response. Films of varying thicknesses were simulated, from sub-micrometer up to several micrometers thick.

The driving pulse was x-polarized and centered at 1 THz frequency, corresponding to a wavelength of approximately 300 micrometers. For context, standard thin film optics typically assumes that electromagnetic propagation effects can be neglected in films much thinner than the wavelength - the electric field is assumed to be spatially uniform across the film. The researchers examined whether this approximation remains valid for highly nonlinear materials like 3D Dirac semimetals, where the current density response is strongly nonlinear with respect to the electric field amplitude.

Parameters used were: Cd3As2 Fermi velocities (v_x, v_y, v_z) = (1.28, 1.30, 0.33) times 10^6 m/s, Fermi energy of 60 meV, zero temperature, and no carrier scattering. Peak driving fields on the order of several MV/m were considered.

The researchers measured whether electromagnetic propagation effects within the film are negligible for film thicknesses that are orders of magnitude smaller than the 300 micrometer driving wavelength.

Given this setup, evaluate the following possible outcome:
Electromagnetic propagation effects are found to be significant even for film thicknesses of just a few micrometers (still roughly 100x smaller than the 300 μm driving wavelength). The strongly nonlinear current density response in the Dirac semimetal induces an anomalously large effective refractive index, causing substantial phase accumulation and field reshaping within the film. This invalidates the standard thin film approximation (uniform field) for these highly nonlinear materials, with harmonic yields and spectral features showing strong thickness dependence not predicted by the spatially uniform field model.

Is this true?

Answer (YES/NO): YES